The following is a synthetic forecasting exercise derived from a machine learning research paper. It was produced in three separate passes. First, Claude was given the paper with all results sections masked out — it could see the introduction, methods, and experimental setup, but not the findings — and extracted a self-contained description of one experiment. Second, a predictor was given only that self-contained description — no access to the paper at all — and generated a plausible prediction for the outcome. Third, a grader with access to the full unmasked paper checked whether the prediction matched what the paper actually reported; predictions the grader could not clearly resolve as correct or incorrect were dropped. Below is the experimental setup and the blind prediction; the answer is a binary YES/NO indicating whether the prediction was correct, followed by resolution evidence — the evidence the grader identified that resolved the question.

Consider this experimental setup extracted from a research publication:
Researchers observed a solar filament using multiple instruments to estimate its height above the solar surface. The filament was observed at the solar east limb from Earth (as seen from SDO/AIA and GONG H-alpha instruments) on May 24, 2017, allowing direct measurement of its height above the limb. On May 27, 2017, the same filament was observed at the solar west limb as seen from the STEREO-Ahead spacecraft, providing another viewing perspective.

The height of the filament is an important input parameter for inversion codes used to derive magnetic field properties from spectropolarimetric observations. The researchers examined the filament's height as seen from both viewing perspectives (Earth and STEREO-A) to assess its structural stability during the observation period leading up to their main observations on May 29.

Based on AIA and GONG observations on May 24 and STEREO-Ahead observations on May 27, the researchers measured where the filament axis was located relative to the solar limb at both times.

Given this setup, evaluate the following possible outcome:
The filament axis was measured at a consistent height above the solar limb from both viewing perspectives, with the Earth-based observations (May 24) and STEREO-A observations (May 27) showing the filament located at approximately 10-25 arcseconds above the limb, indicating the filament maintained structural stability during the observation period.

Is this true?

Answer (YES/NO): YES